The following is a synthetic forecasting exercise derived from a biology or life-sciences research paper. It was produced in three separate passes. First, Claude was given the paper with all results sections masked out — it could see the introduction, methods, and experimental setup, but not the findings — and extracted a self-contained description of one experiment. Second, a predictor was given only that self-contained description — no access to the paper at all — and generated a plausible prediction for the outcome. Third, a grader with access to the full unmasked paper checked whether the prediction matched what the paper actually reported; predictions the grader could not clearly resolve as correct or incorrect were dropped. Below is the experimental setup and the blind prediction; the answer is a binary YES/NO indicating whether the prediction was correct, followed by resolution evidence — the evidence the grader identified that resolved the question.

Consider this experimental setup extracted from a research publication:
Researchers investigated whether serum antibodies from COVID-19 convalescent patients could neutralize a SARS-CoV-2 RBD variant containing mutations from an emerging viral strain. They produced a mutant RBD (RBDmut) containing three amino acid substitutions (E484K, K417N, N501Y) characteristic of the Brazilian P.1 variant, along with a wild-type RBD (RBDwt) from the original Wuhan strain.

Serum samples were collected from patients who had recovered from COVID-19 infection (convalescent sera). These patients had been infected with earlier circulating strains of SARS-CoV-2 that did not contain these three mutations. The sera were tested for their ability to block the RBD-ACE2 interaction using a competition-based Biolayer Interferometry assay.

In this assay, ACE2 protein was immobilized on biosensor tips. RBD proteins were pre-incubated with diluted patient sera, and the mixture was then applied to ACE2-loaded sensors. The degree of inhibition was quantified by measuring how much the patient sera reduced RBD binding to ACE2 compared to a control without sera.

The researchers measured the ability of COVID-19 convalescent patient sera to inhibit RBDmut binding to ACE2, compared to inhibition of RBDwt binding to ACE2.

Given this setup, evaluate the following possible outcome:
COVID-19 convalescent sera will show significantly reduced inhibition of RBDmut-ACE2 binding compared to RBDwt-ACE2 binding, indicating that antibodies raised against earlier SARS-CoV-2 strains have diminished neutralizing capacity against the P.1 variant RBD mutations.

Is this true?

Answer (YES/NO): YES